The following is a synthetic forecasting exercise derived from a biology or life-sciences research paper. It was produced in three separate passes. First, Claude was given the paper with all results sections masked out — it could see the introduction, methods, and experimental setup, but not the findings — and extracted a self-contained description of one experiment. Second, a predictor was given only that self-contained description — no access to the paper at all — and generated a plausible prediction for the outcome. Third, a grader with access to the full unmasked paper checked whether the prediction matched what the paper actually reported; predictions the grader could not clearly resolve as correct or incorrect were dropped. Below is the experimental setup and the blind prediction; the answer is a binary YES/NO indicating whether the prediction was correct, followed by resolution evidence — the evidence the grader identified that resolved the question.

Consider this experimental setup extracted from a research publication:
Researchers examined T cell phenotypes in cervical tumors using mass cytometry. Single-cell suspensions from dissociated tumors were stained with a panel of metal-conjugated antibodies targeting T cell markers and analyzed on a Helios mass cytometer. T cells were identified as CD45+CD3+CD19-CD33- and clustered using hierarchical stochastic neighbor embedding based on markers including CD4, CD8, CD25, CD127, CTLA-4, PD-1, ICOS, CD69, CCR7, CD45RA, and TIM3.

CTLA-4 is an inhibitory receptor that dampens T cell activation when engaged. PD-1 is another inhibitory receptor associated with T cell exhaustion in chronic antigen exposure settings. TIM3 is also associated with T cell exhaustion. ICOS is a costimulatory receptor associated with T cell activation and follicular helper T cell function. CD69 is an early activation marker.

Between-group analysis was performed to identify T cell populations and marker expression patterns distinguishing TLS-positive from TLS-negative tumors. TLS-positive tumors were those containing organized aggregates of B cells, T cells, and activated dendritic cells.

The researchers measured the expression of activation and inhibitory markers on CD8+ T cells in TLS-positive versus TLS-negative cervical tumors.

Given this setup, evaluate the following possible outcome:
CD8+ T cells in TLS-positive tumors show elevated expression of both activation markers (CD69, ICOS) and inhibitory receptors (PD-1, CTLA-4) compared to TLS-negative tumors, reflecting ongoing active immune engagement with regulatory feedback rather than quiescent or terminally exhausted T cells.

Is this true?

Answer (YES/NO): YES